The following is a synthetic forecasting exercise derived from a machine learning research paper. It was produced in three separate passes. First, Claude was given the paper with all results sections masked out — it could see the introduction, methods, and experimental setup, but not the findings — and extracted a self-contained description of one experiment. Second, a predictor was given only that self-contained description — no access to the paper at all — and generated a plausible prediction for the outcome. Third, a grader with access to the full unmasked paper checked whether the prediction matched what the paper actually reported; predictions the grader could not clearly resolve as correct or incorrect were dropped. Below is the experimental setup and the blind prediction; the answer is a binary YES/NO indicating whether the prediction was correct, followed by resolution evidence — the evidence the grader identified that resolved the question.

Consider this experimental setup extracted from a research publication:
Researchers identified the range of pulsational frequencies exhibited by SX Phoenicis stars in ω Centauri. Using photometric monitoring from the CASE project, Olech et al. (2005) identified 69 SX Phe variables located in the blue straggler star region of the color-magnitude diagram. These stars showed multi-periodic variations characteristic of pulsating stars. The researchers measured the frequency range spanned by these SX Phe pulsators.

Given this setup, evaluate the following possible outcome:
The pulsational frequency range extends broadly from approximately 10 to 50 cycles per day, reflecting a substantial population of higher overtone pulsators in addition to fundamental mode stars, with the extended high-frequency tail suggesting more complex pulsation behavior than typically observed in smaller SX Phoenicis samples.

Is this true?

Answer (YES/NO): NO